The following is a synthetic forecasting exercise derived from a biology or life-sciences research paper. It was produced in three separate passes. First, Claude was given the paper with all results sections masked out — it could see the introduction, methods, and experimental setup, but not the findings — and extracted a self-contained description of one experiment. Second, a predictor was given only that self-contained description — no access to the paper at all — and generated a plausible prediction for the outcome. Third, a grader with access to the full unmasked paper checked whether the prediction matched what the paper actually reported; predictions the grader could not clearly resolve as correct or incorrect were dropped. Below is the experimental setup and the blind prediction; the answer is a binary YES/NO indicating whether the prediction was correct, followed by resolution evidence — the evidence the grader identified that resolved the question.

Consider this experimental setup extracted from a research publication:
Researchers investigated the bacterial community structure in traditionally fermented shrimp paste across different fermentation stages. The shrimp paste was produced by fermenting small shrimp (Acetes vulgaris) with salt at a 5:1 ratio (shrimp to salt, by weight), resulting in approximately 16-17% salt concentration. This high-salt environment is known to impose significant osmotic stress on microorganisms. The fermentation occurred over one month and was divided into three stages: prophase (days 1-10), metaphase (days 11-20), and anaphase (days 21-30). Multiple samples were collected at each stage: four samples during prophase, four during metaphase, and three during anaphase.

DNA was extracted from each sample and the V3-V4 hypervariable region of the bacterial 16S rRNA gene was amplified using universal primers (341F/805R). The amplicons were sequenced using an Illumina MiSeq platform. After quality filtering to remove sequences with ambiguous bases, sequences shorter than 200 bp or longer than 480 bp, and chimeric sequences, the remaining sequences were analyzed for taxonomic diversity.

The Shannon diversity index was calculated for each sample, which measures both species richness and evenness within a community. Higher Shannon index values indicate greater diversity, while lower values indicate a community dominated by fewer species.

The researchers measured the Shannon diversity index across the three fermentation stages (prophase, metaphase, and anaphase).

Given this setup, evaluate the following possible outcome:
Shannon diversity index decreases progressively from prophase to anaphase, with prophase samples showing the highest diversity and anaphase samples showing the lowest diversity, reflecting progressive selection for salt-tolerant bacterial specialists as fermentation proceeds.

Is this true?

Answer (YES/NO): NO